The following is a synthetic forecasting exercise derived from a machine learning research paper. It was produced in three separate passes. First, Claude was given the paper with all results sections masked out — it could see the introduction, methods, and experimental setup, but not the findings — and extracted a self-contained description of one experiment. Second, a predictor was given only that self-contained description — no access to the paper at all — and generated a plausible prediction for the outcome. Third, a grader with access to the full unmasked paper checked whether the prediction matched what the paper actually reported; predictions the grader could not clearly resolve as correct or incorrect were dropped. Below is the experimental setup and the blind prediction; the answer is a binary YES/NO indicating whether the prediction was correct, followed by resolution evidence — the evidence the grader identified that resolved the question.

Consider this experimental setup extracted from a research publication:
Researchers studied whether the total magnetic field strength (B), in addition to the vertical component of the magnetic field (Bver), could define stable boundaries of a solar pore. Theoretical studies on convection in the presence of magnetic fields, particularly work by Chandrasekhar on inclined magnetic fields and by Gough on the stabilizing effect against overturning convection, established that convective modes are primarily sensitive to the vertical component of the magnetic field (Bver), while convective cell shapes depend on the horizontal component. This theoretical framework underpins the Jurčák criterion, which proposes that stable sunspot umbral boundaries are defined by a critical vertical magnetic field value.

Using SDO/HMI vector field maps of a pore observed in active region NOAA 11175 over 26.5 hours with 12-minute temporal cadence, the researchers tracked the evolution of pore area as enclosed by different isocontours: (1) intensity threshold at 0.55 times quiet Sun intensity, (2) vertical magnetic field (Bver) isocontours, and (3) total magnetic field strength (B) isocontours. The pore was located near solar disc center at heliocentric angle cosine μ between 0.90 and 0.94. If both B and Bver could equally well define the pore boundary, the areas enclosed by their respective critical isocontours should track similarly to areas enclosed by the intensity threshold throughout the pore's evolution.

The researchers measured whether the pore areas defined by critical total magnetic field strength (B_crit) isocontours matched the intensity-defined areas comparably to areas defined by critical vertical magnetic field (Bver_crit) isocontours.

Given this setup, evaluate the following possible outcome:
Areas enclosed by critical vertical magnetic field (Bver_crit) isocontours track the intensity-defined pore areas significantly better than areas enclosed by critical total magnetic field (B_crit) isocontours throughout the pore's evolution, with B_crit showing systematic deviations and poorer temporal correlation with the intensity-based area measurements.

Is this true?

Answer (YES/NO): NO